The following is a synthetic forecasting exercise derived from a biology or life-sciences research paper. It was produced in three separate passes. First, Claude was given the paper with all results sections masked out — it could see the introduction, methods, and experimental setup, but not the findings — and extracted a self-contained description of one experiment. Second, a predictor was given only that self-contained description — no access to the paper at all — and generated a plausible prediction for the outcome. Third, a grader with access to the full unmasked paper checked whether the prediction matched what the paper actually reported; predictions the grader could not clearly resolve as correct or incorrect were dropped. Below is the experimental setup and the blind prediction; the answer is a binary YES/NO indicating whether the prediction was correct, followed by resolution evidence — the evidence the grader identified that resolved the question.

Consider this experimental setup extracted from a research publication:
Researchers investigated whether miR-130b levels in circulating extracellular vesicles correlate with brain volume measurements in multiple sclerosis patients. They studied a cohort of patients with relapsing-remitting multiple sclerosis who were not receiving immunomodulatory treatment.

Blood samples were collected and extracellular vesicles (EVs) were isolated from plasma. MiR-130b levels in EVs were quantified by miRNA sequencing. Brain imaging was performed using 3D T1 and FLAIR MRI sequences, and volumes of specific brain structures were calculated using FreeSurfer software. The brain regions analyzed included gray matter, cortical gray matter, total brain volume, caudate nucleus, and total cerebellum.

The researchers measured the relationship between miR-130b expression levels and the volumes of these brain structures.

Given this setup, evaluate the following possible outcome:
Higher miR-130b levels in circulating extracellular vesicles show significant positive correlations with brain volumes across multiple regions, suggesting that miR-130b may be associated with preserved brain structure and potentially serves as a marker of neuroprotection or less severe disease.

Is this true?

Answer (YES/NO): NO